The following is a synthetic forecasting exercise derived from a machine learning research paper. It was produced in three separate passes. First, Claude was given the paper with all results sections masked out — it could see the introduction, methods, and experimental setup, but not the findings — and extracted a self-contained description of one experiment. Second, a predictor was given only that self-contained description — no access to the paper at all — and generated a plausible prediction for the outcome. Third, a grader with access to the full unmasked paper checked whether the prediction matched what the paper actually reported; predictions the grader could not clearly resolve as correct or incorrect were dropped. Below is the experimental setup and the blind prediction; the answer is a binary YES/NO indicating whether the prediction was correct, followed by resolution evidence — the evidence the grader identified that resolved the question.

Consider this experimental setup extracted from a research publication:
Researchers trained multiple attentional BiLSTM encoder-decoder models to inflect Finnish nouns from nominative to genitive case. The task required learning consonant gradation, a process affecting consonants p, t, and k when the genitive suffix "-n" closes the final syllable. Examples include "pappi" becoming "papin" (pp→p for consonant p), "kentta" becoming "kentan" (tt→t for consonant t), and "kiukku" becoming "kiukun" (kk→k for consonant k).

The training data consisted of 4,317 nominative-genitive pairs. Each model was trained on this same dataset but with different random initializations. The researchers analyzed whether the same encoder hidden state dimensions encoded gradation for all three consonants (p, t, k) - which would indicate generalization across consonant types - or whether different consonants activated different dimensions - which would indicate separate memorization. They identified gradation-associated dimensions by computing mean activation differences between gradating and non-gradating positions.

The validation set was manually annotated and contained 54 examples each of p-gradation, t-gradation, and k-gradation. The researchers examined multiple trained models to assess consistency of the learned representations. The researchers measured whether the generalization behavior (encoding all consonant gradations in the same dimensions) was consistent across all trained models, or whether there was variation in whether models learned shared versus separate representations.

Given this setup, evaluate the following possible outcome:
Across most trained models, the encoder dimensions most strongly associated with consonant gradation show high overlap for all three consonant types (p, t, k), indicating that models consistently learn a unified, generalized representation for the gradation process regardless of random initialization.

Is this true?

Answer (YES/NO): NO